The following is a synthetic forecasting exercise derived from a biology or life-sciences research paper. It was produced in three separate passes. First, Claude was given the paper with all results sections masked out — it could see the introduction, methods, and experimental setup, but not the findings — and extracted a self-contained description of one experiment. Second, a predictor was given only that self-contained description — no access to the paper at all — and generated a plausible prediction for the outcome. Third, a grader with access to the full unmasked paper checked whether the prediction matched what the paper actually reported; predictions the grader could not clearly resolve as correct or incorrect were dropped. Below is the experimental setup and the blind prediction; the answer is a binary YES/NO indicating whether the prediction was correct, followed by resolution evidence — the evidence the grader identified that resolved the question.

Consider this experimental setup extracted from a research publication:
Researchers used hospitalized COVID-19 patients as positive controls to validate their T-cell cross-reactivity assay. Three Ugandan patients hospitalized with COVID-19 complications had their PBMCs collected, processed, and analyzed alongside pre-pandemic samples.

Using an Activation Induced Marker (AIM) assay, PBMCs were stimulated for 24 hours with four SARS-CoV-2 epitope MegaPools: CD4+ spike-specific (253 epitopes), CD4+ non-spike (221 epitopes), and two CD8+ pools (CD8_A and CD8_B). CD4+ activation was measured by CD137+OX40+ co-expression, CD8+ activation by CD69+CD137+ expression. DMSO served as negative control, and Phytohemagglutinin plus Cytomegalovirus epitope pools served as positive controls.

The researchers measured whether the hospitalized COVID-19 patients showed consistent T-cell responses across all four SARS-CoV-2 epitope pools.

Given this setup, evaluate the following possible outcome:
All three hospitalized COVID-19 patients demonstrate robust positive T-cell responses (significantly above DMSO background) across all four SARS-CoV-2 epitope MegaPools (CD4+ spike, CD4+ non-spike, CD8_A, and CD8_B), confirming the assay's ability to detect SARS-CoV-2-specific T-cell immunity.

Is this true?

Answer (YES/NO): NO